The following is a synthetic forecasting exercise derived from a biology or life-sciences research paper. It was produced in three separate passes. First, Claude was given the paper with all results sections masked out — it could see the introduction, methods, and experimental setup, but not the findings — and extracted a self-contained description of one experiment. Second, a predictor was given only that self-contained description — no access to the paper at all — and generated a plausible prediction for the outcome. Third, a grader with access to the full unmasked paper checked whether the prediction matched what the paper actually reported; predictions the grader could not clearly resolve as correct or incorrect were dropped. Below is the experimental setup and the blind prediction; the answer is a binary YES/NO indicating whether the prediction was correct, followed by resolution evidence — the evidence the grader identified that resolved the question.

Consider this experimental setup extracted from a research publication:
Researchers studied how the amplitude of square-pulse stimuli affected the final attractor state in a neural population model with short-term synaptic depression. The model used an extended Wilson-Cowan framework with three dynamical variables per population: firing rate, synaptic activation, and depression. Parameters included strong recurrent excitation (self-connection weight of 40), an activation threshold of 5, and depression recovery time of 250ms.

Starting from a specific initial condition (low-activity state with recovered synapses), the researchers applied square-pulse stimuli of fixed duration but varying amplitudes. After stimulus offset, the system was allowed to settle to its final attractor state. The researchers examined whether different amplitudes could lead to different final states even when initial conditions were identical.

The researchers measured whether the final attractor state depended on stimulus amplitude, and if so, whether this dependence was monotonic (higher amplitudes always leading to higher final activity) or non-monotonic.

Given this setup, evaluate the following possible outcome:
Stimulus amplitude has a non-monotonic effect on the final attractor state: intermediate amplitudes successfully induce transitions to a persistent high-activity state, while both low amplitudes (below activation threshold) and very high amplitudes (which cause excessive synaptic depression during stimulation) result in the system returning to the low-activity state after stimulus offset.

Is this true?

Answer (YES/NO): NO